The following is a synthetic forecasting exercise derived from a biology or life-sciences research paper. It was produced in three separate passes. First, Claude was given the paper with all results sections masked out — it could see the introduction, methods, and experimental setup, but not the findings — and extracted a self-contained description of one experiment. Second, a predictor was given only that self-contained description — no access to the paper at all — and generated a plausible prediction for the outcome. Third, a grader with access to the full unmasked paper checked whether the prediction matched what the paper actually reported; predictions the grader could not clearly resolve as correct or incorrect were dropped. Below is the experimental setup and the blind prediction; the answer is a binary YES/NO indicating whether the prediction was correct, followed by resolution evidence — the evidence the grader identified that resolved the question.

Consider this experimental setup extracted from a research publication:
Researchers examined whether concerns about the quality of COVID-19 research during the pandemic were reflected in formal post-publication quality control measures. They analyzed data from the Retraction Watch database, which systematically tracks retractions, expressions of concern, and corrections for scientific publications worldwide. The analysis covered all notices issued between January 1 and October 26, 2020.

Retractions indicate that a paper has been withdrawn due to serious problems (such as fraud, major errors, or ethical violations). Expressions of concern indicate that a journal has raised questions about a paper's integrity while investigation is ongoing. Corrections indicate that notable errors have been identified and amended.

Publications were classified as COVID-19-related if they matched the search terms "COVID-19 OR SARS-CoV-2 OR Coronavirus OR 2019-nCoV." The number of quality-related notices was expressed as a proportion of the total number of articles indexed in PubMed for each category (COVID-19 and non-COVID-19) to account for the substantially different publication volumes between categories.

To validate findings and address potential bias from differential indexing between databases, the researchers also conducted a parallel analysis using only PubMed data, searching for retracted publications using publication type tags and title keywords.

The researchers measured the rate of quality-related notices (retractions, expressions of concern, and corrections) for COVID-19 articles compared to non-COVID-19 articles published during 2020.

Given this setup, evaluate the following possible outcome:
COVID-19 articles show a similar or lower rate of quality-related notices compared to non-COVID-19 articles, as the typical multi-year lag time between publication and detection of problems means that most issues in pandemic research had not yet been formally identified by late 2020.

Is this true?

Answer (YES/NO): NO